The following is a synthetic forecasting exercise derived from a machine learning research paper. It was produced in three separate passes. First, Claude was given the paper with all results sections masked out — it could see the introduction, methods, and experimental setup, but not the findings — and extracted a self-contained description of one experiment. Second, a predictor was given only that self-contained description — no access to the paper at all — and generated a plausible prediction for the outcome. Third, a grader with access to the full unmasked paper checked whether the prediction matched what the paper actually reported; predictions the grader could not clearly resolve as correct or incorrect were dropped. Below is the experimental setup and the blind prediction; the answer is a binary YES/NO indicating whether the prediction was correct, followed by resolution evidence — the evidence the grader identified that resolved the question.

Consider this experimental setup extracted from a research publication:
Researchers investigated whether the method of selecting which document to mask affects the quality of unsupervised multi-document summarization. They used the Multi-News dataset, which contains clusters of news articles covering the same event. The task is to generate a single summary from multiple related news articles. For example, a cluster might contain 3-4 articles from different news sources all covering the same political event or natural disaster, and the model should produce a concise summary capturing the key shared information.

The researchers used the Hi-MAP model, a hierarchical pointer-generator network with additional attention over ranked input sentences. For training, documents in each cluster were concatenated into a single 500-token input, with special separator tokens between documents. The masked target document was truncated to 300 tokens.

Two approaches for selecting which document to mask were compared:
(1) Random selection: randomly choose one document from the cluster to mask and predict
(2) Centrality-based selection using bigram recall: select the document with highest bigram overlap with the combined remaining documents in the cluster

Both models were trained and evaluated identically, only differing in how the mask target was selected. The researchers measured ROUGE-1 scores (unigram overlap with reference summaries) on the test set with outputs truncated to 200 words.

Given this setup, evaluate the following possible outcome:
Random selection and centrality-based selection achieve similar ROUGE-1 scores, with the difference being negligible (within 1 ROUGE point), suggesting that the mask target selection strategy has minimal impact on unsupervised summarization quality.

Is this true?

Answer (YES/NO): NO